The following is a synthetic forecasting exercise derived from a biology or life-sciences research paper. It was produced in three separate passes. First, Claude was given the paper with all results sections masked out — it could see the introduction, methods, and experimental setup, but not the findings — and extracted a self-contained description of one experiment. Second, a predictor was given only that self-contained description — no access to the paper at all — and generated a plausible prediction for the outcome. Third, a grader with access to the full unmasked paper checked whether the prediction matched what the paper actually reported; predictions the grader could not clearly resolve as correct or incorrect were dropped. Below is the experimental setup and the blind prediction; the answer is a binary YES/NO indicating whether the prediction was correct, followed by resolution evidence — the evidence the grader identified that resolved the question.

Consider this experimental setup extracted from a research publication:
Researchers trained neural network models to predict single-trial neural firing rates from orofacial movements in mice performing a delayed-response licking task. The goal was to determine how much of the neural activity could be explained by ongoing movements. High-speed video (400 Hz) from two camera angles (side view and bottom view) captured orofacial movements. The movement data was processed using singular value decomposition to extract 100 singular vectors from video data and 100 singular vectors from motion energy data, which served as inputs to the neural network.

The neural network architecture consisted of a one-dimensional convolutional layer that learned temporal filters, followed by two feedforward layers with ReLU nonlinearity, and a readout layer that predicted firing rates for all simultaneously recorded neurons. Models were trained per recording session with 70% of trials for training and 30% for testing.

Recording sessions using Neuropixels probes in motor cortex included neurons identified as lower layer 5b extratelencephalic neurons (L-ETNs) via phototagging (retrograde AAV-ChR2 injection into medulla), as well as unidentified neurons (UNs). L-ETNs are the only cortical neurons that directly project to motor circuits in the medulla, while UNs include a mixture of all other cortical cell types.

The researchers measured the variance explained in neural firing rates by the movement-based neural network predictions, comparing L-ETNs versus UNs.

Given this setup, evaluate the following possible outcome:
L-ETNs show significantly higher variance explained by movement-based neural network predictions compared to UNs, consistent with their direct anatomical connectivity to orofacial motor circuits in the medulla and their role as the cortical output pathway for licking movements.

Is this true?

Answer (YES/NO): NO